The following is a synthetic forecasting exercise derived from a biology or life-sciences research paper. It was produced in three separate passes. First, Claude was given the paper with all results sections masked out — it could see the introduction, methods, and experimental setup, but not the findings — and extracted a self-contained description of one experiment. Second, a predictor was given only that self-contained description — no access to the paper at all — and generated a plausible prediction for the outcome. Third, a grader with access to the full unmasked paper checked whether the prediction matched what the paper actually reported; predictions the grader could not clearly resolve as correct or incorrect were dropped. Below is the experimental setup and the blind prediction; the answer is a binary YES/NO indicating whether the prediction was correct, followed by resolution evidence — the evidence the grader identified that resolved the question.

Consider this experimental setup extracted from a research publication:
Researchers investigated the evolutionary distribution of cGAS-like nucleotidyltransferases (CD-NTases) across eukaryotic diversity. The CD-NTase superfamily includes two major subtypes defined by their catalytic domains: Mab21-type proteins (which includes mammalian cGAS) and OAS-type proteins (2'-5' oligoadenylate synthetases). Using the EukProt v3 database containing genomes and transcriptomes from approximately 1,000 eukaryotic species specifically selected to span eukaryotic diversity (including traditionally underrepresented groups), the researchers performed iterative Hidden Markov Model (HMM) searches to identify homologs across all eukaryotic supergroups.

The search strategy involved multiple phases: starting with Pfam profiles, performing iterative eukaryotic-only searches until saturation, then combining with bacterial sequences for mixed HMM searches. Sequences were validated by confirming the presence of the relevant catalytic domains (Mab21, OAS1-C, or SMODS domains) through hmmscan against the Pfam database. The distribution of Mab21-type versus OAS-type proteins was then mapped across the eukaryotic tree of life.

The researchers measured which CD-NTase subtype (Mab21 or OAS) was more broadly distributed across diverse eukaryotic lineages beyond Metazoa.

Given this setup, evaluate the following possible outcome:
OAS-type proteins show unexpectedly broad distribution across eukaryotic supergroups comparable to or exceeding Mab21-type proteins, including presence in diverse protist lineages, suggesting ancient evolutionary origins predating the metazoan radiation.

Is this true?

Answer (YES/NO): YES